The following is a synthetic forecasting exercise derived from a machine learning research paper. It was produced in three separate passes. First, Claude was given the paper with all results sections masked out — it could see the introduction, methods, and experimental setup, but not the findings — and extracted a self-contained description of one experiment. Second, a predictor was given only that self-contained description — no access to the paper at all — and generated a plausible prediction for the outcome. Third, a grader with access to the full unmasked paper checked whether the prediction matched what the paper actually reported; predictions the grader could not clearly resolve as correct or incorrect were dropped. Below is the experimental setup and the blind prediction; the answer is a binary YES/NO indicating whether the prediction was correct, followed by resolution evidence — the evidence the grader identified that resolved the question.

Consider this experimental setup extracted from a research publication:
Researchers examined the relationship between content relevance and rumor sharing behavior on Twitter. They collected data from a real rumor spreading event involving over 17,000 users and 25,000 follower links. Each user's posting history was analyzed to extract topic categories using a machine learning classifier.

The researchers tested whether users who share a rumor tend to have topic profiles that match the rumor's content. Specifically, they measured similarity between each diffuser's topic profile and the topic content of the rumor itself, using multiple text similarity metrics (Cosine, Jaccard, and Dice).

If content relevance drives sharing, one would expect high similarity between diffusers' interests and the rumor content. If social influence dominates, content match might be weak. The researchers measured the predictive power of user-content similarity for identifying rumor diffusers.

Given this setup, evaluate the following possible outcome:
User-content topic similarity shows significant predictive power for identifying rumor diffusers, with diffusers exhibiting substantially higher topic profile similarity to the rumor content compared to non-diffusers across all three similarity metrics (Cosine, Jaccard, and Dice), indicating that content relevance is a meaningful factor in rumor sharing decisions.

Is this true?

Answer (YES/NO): NO